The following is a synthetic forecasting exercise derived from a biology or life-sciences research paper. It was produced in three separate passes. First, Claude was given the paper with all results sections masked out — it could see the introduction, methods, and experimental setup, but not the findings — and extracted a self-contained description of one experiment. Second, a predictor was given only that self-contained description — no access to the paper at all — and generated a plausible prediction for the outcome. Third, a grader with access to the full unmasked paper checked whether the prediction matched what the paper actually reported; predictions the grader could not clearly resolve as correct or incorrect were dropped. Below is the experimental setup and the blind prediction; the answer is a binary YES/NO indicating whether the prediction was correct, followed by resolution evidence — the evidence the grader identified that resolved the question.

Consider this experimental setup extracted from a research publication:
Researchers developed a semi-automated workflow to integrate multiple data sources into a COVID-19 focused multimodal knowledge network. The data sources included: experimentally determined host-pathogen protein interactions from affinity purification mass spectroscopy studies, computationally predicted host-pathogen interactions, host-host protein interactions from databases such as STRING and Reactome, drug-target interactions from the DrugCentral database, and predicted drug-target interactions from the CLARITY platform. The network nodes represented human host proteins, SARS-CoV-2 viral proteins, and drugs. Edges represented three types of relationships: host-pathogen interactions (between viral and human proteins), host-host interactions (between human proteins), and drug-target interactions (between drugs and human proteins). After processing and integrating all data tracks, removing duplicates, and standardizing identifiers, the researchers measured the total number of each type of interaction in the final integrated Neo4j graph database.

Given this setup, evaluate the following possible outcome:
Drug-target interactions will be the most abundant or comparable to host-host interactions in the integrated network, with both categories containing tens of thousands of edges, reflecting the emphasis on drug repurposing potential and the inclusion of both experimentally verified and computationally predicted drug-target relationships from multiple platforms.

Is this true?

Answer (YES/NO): NO